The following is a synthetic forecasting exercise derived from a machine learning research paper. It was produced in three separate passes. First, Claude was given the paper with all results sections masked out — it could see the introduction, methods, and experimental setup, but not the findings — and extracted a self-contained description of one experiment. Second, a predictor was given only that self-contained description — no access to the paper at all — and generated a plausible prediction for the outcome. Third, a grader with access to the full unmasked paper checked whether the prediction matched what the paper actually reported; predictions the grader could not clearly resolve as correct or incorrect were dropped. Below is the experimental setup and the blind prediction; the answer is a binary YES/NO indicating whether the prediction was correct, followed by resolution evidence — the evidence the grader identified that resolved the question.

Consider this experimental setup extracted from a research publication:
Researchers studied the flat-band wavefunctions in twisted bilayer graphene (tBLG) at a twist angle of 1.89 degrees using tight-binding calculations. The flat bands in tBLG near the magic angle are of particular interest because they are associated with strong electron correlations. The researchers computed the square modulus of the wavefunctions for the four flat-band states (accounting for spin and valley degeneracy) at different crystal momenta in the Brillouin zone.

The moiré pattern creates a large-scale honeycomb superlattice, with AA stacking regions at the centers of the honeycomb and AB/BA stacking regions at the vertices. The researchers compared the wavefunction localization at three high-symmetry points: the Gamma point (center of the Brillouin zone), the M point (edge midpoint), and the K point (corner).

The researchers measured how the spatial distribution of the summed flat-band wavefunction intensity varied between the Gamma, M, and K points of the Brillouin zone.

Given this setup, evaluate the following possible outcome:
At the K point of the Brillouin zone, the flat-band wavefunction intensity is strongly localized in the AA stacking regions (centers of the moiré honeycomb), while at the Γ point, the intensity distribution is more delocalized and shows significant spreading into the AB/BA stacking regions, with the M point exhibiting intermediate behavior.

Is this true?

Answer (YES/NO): NO